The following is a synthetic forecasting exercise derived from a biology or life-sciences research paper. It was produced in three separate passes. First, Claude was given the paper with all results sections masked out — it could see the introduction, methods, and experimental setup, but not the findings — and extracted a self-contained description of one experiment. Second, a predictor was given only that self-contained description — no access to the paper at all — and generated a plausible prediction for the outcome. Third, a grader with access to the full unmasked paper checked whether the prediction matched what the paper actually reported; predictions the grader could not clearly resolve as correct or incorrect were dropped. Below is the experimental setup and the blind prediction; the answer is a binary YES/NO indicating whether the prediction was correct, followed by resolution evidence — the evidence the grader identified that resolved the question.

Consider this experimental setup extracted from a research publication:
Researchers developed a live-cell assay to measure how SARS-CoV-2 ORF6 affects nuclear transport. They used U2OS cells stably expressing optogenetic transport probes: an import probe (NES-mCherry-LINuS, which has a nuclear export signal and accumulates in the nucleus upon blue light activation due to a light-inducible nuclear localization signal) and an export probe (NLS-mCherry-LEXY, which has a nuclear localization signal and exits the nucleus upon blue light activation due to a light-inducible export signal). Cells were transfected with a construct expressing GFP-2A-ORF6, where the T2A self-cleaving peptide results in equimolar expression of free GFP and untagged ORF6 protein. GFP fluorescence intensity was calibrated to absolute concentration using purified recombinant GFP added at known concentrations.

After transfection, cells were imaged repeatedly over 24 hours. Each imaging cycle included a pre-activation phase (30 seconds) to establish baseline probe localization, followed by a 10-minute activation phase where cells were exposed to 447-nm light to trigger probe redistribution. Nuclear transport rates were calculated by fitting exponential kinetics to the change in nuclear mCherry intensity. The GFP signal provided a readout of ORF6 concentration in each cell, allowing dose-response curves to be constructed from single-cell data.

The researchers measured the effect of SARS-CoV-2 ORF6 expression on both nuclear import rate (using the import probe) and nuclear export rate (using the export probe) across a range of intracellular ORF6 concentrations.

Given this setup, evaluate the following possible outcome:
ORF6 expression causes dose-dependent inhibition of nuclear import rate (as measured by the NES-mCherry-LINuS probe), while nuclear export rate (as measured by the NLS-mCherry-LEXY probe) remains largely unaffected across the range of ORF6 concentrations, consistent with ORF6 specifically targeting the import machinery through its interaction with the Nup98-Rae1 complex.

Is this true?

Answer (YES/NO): NO